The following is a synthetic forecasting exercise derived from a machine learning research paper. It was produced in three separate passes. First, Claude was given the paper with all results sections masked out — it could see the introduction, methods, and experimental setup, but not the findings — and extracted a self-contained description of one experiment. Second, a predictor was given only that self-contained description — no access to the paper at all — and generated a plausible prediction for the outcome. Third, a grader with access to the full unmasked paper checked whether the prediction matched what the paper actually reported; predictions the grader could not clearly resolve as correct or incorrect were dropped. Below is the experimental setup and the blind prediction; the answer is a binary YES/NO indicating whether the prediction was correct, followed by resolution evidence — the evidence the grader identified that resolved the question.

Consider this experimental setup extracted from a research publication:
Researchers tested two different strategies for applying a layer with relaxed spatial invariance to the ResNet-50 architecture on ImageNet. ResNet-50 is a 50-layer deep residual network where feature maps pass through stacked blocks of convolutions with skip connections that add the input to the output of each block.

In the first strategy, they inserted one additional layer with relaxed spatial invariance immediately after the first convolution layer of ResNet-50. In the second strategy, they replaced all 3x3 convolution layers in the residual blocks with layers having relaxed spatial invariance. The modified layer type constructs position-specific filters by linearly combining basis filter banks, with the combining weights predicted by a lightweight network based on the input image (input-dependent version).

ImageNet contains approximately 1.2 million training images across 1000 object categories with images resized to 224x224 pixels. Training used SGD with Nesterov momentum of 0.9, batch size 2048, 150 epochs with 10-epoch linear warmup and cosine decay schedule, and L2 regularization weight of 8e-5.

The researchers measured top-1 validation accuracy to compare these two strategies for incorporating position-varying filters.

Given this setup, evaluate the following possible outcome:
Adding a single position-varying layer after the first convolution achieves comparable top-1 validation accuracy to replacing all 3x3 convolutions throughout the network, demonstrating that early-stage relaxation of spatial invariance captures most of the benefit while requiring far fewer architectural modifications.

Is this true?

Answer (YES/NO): NO